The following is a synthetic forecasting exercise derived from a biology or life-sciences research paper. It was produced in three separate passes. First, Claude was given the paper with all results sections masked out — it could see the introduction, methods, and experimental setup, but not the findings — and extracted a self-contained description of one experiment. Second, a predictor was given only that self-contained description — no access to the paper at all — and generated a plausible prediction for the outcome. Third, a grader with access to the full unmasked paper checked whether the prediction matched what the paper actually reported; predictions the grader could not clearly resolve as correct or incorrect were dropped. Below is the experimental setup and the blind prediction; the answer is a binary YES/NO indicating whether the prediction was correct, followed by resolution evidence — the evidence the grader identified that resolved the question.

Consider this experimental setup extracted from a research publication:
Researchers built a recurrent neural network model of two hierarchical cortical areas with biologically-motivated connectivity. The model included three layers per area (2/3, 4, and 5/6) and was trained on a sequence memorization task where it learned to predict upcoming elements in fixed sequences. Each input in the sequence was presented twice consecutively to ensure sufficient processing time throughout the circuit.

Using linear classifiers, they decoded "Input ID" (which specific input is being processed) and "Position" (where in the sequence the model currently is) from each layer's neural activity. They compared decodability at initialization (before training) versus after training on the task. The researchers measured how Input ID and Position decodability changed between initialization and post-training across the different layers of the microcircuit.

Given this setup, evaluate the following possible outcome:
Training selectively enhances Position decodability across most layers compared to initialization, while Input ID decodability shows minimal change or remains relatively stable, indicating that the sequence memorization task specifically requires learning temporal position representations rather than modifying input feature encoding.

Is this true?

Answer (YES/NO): NO